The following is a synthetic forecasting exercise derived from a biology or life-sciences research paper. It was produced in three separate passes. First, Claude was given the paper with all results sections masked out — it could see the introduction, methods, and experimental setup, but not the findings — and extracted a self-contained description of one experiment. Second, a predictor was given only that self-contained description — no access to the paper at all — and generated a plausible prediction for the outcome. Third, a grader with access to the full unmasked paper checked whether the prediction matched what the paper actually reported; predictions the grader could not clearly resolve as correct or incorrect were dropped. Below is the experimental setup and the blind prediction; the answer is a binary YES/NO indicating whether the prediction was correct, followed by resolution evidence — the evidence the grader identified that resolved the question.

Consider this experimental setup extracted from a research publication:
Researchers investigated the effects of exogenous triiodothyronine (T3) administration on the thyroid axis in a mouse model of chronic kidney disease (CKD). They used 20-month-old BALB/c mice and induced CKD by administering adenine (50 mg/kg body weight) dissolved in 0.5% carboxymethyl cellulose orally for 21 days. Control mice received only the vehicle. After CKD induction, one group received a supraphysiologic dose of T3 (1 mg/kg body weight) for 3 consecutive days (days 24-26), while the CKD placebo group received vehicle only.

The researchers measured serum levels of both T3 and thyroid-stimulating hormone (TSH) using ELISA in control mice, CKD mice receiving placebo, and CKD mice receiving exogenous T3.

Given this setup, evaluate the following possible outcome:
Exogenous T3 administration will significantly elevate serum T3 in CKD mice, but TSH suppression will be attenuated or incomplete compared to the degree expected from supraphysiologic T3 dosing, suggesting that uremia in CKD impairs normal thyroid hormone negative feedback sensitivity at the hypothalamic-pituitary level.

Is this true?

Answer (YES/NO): NO